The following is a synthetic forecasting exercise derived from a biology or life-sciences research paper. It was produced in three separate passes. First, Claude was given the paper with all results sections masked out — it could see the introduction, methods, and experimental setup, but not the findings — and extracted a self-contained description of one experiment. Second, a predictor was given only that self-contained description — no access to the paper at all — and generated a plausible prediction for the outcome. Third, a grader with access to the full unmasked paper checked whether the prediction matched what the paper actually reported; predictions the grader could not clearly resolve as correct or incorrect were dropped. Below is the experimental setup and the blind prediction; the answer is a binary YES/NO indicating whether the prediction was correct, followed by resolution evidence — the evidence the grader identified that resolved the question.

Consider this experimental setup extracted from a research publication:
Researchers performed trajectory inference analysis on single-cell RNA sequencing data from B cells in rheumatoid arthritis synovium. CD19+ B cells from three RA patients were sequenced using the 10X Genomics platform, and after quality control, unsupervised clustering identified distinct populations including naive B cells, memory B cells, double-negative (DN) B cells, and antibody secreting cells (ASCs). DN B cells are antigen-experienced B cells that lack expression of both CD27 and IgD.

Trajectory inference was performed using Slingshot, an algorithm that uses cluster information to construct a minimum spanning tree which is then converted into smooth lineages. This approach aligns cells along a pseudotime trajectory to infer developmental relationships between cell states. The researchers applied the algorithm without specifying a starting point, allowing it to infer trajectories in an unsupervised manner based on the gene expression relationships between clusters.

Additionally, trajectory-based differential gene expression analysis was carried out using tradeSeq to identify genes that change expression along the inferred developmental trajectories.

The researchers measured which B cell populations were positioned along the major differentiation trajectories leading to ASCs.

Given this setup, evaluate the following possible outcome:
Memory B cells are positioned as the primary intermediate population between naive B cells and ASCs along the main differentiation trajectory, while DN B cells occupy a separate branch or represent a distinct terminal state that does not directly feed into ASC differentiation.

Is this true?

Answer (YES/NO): NO